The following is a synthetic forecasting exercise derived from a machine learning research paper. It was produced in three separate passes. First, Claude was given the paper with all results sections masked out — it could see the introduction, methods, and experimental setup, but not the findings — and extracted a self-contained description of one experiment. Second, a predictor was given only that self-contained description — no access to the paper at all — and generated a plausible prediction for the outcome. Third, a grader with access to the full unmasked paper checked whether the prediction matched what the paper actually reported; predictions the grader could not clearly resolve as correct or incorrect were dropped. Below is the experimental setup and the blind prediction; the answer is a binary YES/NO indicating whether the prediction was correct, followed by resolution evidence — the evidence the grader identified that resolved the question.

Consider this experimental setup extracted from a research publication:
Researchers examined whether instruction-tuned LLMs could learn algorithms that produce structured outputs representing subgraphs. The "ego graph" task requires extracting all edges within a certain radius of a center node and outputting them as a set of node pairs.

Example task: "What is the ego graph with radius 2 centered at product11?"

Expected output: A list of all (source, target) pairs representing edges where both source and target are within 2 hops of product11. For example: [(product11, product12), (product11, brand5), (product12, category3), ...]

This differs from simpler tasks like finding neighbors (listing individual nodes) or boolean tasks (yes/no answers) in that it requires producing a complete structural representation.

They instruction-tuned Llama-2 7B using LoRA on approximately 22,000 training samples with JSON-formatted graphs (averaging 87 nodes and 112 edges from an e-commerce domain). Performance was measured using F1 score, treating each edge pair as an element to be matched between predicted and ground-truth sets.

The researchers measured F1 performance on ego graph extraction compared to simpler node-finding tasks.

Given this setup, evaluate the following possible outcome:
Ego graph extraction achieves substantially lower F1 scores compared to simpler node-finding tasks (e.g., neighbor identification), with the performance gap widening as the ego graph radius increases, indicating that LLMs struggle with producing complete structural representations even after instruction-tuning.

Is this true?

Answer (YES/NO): NO